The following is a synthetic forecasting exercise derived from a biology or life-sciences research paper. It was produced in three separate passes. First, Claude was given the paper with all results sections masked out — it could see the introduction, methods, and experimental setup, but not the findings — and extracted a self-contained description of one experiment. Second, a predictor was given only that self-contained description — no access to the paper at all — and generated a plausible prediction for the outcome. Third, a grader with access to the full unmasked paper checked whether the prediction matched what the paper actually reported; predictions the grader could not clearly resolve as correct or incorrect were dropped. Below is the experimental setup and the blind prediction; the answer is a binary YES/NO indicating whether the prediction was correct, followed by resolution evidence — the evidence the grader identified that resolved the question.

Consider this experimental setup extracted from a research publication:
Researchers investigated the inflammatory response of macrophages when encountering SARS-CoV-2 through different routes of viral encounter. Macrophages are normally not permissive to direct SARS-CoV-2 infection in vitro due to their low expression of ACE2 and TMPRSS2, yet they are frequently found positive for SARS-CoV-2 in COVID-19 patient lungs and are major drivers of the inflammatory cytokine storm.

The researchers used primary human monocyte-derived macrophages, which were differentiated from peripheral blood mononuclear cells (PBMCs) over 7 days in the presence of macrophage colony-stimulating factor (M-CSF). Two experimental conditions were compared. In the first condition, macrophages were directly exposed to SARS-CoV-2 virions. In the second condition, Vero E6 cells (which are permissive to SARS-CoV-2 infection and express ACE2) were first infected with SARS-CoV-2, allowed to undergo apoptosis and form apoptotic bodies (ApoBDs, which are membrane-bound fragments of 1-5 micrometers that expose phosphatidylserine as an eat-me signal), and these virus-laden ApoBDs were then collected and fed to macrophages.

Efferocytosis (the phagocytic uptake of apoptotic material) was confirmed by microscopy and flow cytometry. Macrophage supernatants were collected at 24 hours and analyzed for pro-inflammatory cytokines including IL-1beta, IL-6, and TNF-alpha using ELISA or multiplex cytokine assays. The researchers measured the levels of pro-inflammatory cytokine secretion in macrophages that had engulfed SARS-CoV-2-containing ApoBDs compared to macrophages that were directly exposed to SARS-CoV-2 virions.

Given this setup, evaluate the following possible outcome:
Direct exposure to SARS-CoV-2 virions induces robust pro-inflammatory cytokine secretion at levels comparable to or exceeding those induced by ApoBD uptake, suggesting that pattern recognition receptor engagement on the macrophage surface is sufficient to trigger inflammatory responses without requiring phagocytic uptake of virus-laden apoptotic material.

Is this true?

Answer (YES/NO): NO